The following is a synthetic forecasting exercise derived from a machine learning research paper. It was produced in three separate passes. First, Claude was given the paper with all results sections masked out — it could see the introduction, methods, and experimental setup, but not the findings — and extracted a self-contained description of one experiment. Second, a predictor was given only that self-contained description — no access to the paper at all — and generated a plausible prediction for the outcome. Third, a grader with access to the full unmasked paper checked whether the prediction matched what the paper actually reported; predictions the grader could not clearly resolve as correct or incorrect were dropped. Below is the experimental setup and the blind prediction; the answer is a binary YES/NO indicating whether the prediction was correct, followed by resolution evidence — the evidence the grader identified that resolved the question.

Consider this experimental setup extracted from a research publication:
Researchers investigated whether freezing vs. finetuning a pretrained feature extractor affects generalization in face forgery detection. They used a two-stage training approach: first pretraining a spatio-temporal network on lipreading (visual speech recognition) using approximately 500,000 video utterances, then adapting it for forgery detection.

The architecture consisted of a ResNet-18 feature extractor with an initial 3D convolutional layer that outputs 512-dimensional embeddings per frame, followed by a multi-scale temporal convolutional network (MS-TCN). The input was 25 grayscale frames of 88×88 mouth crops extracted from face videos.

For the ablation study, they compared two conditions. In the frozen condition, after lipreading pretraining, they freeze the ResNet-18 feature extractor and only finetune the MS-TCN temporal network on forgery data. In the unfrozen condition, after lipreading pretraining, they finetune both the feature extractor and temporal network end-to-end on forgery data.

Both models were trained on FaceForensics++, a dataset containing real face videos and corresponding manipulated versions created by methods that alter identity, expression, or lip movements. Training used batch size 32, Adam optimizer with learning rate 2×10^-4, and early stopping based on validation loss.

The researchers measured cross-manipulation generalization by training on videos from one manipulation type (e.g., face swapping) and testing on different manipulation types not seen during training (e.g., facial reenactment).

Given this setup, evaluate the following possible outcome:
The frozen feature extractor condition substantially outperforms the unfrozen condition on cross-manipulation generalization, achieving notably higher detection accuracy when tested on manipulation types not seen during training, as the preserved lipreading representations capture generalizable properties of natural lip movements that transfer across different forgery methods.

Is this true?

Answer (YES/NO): YES